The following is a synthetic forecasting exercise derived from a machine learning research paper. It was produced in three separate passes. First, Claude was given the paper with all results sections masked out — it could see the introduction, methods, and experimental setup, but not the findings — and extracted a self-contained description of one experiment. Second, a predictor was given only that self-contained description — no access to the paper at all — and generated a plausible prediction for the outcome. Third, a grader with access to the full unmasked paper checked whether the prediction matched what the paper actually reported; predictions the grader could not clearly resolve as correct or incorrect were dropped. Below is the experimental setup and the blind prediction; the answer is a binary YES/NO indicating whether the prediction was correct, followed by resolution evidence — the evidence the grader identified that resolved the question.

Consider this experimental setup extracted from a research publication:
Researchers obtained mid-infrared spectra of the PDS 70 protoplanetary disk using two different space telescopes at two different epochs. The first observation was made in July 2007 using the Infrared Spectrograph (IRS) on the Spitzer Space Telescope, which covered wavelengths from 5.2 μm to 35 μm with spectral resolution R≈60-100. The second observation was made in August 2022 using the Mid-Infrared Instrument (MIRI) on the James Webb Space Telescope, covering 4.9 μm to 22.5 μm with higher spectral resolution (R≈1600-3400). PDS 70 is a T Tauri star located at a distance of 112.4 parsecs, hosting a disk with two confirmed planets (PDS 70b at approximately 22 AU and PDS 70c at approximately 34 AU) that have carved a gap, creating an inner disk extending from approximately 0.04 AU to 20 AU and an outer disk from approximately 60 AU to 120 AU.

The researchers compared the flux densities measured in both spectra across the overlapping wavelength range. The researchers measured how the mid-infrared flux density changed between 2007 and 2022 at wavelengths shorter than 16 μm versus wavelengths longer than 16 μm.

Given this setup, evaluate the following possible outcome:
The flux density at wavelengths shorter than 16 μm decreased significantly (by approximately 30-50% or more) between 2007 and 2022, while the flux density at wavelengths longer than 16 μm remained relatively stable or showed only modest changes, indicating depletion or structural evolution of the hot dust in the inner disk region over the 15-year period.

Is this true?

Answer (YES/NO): NO